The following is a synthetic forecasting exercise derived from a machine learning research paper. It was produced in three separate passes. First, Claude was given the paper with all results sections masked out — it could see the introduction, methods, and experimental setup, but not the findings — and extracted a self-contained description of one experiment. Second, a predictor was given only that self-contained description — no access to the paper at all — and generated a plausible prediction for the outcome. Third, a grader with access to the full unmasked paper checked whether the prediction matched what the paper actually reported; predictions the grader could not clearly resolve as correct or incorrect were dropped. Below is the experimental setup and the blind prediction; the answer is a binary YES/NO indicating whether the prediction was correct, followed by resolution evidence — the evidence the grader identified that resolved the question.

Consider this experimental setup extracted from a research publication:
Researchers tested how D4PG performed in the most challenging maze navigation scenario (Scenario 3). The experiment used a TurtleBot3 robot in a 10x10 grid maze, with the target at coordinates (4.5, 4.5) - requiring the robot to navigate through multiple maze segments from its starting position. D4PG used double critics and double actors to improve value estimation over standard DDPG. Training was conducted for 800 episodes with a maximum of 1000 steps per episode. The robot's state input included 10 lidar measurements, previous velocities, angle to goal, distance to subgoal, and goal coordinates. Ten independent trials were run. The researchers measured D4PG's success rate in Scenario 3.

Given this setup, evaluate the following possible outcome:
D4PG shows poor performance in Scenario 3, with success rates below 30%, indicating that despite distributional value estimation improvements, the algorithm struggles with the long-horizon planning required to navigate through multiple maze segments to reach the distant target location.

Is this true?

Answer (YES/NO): YES